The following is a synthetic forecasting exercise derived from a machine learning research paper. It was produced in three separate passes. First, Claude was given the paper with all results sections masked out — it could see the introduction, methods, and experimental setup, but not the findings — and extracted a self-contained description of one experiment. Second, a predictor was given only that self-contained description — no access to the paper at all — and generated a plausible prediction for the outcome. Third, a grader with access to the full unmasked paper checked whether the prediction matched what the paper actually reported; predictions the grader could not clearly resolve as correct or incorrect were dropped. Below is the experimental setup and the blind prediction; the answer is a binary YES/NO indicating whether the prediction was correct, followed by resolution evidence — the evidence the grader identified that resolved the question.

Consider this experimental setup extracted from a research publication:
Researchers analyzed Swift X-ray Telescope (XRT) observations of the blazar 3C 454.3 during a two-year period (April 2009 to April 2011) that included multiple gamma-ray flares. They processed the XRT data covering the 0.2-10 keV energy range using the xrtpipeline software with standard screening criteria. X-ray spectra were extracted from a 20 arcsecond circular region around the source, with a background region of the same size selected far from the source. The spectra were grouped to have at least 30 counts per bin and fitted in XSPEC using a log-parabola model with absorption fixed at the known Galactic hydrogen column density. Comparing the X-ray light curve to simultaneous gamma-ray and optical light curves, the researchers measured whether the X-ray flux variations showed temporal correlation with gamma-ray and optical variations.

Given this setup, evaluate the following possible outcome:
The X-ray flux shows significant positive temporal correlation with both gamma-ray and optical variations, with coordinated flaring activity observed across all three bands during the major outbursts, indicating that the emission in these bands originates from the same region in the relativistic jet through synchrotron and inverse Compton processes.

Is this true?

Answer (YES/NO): NO